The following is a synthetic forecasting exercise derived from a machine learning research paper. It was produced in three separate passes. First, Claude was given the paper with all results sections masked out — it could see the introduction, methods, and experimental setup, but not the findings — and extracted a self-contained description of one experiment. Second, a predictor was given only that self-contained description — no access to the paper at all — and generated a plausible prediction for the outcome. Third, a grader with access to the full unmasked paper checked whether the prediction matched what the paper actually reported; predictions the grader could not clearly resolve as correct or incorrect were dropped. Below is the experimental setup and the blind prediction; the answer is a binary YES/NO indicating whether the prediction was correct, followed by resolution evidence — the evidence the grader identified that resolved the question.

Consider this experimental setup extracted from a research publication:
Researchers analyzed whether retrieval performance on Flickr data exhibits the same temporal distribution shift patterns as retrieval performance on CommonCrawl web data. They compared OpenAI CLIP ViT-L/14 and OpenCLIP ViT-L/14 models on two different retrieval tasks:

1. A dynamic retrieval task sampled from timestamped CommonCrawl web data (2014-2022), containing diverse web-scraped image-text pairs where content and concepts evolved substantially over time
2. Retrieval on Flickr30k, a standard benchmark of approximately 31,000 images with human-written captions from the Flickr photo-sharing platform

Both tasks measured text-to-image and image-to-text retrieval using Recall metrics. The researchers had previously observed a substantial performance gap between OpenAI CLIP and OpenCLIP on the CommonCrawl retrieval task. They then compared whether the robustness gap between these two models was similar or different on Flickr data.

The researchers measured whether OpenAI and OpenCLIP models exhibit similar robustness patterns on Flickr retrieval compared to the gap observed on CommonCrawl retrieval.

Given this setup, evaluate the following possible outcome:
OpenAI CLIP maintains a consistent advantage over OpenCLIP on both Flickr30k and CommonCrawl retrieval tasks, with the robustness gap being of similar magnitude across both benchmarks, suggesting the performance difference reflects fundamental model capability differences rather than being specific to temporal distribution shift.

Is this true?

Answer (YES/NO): NO